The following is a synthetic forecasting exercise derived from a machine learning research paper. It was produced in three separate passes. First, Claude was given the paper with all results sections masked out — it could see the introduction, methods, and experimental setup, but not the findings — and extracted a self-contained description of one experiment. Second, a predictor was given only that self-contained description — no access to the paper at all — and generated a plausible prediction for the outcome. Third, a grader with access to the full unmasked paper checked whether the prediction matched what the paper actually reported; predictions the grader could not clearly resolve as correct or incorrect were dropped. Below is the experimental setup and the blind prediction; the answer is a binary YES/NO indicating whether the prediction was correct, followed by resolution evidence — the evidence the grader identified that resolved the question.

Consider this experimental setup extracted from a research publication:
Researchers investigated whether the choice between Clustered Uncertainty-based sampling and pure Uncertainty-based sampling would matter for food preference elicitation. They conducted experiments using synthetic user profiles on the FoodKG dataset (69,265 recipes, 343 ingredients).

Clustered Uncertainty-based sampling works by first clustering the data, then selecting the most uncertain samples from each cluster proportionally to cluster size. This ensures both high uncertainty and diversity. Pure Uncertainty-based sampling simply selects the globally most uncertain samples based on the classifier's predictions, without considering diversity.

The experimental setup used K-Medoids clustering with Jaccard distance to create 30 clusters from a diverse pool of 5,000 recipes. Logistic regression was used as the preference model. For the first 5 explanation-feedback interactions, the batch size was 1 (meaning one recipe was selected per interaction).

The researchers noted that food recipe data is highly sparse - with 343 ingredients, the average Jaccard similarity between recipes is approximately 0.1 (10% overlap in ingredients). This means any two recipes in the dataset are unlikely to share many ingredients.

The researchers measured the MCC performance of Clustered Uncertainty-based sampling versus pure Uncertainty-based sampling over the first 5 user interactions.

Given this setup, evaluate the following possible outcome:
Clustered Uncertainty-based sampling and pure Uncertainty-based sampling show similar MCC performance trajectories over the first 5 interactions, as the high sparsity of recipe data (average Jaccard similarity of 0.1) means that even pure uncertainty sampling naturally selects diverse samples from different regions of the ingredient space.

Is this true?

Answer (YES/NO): NO